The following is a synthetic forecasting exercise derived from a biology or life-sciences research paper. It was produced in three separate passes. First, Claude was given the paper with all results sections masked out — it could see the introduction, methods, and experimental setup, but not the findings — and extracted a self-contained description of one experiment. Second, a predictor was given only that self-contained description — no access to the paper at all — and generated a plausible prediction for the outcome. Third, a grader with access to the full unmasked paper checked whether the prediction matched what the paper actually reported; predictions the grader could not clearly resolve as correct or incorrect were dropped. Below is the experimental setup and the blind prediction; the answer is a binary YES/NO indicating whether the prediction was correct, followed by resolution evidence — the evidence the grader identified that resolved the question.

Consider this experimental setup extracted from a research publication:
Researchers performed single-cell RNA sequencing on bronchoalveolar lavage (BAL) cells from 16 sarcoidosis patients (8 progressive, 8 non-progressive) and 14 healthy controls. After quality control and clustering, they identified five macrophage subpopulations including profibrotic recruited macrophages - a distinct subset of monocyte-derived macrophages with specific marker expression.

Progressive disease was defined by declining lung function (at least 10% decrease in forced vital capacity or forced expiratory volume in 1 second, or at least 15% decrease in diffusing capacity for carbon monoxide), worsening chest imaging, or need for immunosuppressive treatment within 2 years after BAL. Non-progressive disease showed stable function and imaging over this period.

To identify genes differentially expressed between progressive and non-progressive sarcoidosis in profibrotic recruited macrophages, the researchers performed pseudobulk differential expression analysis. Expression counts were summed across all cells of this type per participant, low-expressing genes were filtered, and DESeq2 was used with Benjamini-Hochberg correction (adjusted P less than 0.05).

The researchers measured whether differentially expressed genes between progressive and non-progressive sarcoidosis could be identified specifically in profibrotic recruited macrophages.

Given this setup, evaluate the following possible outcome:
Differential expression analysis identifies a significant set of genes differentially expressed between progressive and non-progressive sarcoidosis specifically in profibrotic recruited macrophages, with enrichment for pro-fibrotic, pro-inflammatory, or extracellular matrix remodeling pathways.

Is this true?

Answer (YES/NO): NO